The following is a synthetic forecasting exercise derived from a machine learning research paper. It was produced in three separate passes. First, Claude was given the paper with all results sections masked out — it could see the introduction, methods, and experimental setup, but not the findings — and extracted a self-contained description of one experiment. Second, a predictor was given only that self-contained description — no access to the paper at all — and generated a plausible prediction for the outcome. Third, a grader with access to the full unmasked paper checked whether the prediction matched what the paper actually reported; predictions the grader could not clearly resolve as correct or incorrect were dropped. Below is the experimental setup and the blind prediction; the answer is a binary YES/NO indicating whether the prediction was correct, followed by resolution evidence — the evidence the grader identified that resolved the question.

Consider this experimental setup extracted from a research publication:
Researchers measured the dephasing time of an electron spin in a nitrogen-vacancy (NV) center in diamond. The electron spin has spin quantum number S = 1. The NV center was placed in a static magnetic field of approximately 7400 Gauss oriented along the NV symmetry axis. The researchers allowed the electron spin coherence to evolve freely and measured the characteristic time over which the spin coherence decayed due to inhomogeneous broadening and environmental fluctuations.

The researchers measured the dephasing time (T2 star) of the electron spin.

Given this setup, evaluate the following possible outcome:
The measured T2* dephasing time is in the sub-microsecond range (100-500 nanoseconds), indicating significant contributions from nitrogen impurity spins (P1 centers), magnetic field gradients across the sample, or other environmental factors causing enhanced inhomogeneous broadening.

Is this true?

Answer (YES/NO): NO